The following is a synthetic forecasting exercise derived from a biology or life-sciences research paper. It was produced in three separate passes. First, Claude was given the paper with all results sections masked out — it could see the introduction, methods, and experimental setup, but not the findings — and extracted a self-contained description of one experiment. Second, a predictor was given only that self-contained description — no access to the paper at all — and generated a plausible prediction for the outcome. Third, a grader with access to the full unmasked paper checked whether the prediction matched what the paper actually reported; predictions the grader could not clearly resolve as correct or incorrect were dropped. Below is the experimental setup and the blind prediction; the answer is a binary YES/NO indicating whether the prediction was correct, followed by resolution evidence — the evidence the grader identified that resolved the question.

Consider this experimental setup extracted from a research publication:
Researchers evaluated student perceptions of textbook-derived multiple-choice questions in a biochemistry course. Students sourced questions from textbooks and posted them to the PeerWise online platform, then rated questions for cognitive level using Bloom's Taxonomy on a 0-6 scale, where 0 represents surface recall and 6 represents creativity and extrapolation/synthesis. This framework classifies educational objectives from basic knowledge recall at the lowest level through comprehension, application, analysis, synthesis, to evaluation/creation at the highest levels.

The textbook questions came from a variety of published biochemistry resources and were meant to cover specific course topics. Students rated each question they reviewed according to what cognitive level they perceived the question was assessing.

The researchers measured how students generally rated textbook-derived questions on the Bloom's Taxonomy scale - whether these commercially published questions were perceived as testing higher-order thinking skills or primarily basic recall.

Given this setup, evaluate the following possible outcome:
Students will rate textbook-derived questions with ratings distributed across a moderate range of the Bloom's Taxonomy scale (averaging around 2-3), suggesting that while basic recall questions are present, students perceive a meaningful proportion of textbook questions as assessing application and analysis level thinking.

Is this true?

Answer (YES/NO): NO